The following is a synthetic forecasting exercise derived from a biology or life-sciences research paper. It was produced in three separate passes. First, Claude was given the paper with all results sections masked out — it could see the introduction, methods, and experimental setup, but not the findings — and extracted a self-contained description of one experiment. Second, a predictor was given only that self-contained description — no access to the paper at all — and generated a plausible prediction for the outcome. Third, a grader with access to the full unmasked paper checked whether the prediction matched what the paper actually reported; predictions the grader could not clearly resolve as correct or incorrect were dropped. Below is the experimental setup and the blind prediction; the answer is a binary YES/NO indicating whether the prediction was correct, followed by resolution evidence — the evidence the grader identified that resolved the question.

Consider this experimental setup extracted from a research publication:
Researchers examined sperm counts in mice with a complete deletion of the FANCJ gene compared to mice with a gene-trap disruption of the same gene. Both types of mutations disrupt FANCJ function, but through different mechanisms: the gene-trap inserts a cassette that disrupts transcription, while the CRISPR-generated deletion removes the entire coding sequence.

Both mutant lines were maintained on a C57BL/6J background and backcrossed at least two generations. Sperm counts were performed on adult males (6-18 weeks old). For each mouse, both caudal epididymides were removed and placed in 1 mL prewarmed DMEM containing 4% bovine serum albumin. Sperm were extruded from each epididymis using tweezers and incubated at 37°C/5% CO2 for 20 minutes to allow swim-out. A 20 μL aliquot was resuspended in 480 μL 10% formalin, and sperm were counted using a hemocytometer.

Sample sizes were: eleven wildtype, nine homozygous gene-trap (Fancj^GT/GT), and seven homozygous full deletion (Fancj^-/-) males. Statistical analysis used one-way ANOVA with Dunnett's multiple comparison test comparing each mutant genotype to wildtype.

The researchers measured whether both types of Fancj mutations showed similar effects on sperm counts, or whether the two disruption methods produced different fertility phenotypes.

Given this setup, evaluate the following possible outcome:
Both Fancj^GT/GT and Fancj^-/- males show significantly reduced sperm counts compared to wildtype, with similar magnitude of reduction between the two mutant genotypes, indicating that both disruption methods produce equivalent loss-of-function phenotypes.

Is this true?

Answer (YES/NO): NO